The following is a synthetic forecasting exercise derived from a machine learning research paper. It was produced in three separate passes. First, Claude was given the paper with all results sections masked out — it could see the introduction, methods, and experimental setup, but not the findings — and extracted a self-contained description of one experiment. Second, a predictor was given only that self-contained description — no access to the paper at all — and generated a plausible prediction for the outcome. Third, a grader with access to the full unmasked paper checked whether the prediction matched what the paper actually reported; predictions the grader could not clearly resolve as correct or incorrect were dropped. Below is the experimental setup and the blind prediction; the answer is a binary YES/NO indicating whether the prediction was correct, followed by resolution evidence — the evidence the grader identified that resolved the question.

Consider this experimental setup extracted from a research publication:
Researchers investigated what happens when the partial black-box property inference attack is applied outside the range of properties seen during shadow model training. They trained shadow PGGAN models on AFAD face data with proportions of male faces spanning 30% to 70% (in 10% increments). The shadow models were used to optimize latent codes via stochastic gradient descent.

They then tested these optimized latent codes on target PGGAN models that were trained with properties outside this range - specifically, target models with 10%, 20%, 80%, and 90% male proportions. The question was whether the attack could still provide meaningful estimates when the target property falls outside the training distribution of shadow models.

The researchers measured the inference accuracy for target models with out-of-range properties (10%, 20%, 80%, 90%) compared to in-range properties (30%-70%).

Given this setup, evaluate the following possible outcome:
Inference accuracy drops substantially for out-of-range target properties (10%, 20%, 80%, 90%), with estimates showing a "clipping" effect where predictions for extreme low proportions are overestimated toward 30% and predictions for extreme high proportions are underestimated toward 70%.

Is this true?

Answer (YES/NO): NO